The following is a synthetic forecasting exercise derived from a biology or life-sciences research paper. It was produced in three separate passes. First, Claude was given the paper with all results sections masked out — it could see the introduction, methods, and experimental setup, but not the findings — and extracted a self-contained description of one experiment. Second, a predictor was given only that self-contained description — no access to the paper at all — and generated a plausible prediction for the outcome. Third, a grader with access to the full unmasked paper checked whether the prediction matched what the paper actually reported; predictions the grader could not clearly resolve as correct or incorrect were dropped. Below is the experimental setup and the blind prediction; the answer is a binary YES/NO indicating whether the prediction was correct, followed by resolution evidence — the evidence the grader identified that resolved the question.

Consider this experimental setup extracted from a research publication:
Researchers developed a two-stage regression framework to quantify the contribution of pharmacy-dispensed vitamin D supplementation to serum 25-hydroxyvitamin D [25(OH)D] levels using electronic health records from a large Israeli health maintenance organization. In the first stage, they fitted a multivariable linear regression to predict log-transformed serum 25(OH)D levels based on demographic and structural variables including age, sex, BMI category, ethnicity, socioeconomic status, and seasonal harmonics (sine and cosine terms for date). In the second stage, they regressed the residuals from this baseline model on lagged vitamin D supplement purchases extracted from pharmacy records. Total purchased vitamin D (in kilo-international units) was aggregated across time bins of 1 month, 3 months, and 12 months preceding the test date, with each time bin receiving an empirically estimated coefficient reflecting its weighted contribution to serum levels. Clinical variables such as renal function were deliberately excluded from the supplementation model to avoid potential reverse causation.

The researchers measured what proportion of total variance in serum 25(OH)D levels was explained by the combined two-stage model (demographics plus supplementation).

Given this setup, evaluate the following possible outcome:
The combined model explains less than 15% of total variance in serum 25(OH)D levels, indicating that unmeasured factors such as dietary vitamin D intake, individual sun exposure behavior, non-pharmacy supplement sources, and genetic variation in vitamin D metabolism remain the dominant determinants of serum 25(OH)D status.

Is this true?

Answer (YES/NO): NO